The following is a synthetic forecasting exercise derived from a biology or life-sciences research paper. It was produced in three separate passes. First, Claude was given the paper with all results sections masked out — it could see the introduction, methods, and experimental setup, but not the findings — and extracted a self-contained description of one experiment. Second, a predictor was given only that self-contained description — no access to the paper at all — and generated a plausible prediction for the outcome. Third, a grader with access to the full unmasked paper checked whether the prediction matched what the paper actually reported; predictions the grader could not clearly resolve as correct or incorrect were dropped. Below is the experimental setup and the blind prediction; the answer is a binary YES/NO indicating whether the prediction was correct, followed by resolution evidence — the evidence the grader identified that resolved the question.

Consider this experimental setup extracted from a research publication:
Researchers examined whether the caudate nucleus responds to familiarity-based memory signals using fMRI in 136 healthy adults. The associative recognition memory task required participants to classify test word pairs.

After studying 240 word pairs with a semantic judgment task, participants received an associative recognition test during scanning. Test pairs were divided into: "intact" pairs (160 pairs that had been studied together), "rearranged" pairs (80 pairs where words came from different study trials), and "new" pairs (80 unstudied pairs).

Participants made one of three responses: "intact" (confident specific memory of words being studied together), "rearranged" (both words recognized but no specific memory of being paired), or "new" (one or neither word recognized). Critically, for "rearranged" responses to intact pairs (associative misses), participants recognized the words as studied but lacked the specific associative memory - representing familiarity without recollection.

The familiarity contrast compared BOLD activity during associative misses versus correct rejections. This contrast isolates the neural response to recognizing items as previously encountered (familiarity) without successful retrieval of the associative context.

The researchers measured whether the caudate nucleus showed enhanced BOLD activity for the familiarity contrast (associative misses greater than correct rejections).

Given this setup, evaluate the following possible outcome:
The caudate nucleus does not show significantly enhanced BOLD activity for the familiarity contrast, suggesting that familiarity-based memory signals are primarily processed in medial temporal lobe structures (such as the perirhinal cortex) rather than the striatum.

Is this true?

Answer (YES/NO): NO